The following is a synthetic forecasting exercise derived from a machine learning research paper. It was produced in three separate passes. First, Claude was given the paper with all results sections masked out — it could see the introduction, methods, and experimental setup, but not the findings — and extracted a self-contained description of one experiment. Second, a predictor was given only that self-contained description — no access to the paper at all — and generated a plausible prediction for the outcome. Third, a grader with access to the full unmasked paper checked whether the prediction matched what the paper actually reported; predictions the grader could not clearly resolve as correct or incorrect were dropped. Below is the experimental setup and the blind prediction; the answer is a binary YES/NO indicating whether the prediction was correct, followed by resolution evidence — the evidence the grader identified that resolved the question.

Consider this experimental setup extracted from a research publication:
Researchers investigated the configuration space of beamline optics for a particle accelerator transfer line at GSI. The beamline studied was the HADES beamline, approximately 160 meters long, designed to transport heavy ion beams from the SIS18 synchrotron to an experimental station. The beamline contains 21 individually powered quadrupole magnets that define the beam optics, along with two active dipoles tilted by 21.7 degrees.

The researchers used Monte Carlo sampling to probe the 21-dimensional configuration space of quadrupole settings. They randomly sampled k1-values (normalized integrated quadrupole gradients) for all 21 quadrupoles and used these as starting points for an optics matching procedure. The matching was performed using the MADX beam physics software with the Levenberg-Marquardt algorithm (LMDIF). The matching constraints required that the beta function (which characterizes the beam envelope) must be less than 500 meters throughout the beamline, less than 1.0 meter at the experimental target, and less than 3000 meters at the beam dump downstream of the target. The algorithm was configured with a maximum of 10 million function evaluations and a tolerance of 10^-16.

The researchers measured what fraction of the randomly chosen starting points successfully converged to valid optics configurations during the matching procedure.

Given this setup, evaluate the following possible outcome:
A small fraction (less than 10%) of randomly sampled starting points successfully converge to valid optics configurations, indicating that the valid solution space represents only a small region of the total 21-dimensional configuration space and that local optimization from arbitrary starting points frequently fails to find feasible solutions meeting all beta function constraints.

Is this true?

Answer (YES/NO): YES